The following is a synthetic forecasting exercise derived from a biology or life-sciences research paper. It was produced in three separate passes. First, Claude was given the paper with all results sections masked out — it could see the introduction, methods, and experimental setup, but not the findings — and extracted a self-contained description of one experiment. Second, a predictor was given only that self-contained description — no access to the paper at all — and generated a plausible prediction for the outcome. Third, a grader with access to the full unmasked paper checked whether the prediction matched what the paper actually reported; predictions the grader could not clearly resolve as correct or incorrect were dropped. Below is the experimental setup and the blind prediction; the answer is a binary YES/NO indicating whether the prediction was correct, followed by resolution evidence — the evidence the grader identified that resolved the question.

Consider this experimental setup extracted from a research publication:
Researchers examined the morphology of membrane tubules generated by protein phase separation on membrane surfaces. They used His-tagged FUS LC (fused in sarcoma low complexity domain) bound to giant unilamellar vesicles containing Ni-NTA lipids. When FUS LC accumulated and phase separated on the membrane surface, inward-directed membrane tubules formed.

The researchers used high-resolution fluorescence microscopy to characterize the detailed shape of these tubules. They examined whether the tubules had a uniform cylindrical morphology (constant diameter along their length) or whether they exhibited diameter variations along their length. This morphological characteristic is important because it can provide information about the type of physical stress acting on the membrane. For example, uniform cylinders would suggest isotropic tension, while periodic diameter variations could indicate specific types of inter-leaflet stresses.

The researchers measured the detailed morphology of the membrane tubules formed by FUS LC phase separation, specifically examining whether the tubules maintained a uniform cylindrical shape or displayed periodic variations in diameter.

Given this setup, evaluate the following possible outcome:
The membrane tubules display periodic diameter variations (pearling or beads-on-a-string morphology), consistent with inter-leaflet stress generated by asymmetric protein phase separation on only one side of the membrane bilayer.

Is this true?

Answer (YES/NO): YES